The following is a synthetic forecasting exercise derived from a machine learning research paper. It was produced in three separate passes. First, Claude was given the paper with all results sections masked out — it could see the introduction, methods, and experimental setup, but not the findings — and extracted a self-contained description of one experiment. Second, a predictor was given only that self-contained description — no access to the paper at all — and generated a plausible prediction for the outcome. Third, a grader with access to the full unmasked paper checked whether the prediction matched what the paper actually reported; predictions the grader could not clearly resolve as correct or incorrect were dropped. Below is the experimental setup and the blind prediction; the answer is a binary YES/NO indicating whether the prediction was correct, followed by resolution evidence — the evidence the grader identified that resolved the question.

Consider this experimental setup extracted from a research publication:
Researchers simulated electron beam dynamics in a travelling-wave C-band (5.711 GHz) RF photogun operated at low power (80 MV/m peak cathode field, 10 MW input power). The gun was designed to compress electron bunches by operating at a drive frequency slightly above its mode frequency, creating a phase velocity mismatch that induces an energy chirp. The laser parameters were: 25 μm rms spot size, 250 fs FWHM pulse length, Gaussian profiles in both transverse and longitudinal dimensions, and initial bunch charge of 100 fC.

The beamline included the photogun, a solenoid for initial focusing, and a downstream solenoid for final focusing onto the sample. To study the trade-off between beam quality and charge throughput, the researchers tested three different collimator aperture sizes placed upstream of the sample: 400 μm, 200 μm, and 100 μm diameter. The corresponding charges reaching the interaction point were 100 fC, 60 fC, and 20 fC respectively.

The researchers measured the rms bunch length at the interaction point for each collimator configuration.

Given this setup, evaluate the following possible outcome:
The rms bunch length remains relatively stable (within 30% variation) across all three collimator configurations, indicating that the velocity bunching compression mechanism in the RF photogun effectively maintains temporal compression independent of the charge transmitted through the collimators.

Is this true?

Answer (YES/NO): NO